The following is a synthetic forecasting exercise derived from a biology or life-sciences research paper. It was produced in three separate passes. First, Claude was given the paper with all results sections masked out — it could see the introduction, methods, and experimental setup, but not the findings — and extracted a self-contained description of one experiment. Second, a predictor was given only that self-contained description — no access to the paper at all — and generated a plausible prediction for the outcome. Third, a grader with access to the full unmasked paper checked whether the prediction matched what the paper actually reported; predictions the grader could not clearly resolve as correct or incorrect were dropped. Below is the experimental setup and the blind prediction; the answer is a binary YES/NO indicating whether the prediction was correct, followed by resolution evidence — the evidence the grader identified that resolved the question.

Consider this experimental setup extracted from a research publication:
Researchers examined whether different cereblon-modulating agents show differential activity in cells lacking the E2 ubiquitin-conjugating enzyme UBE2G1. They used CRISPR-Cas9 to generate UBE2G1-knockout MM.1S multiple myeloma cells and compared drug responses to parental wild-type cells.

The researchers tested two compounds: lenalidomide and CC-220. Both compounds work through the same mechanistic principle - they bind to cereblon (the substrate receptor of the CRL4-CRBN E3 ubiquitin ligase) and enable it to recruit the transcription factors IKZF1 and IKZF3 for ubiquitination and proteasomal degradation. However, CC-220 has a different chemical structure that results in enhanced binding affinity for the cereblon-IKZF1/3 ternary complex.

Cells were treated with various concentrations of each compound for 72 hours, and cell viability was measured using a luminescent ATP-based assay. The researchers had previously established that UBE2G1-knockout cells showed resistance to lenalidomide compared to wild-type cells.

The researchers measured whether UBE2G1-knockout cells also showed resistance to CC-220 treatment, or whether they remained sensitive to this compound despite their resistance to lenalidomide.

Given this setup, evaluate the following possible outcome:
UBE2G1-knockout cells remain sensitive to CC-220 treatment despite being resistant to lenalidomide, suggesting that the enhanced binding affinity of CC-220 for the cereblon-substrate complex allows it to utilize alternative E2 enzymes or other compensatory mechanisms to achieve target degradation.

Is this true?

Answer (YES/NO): NO